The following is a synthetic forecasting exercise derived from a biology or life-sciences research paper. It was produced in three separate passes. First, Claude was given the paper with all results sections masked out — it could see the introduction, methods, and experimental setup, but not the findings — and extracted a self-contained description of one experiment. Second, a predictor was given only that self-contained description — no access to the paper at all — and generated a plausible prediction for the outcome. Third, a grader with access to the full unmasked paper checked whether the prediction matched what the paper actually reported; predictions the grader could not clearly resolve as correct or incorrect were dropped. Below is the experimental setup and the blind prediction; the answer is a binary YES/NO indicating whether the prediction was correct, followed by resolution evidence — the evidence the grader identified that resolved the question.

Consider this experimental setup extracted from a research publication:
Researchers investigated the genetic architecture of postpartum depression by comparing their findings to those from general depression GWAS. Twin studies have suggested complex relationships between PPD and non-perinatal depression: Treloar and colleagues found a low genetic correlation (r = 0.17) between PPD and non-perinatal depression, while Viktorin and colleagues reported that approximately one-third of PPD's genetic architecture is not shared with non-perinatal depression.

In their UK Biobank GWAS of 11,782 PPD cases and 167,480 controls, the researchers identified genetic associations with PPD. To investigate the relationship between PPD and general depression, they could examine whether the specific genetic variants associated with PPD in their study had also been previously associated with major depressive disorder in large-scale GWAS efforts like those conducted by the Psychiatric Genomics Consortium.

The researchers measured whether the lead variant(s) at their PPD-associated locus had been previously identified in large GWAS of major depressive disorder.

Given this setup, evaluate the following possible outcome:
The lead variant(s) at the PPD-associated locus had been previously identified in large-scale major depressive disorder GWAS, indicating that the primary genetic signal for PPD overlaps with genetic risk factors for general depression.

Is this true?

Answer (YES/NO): NO